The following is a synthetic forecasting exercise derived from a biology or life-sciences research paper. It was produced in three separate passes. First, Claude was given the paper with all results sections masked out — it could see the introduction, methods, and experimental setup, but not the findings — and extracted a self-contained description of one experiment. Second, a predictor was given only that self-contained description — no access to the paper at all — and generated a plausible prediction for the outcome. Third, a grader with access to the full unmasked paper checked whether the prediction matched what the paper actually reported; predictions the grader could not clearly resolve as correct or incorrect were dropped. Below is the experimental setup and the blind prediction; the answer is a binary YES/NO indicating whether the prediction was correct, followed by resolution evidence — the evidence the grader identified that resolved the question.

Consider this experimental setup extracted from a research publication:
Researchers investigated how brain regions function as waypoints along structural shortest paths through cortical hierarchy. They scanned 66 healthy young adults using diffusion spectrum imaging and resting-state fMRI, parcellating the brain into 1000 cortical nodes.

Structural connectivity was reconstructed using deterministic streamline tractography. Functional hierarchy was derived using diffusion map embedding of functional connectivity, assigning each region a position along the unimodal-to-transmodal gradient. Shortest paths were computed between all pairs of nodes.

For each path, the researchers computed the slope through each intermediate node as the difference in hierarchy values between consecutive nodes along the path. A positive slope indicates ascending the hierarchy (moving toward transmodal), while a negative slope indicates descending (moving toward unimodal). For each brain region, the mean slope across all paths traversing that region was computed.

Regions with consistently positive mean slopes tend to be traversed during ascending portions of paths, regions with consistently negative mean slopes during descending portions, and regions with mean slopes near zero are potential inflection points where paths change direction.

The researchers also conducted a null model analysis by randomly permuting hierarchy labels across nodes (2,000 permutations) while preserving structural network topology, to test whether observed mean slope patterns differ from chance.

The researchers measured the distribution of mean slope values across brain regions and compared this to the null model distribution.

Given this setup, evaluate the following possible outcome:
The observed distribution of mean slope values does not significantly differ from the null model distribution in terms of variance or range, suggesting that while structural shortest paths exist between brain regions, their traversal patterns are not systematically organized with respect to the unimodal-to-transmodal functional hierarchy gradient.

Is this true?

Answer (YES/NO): NO